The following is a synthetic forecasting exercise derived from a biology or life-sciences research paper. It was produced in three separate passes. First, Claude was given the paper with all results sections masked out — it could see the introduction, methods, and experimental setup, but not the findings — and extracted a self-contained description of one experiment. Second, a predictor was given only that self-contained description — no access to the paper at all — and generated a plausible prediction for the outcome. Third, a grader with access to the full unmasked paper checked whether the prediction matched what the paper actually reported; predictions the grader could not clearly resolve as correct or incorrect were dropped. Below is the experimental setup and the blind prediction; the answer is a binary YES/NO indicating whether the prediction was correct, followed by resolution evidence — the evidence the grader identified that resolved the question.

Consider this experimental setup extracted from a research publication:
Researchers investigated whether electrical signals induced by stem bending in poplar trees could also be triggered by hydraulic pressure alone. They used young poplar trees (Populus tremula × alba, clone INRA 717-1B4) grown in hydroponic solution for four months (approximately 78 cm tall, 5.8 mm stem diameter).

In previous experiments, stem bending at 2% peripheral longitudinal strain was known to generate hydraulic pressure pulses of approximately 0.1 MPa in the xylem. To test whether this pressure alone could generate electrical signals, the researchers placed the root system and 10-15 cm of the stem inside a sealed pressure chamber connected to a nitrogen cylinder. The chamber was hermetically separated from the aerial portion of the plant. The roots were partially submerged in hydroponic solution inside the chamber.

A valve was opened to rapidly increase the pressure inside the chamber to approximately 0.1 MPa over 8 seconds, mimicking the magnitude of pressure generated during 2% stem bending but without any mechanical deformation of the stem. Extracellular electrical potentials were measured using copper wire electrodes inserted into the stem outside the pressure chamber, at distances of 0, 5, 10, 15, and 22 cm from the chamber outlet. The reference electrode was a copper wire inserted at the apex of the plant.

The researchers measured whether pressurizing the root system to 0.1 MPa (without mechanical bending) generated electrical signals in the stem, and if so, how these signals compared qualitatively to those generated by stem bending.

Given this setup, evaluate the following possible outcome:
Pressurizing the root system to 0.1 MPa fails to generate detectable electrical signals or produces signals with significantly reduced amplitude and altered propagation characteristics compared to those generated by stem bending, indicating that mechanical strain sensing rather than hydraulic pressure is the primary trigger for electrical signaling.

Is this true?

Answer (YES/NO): NO